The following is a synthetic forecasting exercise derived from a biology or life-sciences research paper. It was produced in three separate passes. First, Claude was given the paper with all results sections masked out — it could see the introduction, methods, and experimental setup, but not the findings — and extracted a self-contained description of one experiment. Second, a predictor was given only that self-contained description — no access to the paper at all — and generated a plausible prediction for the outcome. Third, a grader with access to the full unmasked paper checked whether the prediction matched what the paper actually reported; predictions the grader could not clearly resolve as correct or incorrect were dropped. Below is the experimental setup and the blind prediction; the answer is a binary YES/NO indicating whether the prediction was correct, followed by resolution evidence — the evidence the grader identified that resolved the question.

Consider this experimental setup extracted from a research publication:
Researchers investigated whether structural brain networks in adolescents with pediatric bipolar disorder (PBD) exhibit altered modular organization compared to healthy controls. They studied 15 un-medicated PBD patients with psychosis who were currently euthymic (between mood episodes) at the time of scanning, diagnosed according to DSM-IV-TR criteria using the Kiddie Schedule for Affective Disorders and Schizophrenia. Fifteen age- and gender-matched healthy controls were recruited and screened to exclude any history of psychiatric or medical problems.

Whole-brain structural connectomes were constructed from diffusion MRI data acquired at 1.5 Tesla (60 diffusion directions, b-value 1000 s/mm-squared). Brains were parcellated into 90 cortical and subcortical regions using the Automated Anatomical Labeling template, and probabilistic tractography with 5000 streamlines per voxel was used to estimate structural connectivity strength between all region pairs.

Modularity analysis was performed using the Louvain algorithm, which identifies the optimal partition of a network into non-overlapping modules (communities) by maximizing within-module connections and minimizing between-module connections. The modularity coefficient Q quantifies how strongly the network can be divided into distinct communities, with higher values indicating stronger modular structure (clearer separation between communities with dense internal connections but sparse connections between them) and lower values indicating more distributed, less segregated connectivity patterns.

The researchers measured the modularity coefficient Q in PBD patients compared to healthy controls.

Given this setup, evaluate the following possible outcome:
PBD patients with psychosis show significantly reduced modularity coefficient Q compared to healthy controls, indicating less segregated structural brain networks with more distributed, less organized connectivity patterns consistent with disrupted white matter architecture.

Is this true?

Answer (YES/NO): NO